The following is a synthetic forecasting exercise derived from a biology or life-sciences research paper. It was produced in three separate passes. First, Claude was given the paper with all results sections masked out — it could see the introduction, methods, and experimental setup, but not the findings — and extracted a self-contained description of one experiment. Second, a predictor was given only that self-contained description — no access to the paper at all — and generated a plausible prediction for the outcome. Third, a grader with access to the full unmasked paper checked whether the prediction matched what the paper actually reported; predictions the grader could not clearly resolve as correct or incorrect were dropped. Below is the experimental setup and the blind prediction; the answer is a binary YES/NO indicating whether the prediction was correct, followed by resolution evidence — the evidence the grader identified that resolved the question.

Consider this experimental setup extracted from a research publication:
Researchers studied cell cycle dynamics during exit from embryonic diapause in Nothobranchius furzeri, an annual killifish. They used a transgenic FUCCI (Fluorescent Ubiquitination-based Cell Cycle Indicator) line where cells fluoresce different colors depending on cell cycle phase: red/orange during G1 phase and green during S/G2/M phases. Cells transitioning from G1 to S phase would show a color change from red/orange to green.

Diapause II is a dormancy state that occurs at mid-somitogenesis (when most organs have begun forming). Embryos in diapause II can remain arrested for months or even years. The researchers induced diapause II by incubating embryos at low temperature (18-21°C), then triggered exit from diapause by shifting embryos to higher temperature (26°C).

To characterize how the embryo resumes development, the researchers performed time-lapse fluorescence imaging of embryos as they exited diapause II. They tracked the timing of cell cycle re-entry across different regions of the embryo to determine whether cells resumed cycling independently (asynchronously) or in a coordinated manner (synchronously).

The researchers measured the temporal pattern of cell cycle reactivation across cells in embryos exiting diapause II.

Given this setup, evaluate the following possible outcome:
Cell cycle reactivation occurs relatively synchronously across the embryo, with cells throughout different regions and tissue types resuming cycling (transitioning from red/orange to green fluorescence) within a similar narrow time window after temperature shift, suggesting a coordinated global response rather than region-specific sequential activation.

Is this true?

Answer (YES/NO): YES